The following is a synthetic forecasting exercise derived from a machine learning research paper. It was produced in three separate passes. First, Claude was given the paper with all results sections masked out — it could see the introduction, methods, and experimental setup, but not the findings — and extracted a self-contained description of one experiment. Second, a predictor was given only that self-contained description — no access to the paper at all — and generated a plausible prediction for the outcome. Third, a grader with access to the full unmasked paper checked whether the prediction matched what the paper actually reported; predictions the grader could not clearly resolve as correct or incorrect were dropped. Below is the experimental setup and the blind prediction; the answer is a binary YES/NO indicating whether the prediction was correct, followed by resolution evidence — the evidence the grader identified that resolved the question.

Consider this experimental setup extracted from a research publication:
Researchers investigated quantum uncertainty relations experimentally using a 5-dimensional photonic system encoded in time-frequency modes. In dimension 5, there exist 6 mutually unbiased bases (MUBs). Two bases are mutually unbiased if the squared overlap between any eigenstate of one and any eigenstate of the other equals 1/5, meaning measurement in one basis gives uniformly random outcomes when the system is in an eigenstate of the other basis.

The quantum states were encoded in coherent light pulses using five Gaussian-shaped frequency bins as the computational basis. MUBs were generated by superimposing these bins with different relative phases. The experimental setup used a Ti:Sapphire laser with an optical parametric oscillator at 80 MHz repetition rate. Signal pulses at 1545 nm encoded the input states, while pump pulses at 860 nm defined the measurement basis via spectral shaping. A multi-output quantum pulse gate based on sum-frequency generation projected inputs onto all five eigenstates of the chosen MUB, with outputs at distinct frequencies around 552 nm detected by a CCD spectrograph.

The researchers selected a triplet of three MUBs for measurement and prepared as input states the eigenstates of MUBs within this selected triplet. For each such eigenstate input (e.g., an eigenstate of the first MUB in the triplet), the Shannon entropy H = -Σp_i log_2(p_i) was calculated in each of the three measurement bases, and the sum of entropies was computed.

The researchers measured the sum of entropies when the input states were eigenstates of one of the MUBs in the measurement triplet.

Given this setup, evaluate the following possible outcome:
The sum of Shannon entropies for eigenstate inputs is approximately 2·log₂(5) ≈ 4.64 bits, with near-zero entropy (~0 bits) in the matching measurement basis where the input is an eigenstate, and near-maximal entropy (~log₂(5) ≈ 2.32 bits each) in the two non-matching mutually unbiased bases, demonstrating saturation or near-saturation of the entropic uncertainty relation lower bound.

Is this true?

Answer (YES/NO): YES